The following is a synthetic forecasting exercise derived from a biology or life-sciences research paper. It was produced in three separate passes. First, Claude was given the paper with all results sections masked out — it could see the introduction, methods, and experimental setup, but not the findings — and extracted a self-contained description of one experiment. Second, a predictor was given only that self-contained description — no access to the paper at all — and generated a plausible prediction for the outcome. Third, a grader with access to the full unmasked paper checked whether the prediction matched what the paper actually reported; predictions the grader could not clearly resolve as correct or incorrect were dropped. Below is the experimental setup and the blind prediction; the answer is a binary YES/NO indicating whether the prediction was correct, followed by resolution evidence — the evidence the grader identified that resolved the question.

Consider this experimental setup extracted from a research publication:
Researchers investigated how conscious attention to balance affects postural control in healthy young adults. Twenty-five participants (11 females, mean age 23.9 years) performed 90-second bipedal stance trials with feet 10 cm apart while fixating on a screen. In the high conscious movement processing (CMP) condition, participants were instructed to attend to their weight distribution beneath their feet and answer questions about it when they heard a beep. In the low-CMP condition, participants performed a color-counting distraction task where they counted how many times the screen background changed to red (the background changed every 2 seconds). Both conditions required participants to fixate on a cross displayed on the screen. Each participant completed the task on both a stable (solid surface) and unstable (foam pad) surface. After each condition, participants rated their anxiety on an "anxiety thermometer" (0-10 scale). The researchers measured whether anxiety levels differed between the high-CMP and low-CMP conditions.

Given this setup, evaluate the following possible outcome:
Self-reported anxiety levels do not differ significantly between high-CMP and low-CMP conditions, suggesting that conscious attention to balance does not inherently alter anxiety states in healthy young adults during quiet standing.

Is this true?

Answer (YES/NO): YES